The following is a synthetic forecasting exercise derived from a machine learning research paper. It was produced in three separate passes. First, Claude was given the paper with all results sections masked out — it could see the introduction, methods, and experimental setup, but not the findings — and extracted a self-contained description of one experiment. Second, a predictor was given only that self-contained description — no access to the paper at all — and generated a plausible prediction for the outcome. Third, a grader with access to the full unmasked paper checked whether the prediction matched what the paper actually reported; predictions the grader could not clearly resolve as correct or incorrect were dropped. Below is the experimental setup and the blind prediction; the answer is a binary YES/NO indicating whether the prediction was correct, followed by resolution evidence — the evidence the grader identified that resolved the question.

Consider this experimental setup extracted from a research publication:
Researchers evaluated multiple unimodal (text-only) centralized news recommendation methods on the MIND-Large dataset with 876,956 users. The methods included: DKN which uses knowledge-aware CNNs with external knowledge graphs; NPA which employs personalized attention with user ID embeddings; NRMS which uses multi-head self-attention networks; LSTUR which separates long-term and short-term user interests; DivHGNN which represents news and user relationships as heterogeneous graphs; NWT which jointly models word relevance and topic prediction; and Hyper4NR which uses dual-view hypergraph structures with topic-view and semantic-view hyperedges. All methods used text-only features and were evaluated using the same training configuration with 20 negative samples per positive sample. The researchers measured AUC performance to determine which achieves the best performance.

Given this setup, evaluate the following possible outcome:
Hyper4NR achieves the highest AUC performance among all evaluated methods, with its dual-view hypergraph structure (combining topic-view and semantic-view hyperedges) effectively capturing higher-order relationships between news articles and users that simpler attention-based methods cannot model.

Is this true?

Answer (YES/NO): YES